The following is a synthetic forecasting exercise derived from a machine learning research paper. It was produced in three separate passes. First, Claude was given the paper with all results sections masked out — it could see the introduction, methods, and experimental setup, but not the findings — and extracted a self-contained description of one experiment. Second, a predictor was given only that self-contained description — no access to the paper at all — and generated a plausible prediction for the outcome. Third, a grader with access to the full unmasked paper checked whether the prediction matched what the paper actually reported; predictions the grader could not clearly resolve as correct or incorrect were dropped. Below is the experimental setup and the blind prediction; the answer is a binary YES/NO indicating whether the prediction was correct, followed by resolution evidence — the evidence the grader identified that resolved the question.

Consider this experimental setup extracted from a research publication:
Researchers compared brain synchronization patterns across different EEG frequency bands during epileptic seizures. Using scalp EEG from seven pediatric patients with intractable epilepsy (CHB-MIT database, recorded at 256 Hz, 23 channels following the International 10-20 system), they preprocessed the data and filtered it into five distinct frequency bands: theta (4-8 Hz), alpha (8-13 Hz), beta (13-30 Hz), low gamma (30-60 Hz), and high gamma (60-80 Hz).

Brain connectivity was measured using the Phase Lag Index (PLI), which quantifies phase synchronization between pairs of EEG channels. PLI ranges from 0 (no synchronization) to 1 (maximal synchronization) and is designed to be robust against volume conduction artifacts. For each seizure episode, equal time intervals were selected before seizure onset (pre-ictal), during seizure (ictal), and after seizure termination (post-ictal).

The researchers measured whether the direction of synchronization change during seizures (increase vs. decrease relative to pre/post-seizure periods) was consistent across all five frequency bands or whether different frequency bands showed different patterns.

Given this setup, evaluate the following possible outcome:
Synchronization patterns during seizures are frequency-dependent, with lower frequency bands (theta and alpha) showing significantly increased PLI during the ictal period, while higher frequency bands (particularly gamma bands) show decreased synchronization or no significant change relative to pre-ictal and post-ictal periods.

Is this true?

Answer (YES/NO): NO